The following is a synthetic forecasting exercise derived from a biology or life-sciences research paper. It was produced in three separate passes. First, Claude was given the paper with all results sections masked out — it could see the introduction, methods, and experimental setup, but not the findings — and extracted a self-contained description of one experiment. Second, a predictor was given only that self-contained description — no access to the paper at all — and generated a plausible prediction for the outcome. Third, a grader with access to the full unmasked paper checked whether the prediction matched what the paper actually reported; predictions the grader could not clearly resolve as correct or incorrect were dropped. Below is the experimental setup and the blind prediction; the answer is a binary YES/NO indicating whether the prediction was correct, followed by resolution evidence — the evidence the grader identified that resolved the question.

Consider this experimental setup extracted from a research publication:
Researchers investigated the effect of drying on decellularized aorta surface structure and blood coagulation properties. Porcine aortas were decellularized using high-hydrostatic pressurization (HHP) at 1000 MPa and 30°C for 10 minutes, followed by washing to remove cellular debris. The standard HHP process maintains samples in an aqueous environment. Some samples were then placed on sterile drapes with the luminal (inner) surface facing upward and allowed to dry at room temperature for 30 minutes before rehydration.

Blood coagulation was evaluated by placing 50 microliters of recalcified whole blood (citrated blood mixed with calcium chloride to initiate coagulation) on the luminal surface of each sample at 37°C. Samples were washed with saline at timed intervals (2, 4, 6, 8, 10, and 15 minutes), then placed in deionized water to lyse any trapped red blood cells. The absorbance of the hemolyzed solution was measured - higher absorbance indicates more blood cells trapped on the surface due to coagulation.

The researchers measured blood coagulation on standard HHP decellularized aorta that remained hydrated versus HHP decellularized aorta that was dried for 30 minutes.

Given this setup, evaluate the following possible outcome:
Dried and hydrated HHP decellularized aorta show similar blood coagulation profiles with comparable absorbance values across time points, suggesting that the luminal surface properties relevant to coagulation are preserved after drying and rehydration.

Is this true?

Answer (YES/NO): NO